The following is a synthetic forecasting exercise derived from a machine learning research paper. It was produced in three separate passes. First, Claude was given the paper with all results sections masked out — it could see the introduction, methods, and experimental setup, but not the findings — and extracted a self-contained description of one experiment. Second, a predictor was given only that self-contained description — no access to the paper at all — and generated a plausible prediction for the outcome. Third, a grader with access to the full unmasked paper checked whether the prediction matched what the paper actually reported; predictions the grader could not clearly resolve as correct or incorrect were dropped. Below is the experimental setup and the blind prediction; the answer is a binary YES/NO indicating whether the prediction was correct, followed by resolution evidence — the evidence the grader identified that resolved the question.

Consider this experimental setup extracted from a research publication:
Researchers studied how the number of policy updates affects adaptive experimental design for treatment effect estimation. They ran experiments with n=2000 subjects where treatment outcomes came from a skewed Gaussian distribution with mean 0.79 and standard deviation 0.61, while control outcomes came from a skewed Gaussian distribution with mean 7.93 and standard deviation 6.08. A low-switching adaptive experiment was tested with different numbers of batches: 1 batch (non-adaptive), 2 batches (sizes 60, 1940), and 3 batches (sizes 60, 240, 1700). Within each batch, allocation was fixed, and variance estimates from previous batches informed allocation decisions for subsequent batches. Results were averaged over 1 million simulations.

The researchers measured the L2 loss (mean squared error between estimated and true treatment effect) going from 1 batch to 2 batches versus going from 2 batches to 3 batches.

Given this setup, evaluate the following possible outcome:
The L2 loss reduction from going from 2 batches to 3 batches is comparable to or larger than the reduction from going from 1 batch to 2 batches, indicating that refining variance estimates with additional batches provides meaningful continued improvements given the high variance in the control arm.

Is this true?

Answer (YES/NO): NO